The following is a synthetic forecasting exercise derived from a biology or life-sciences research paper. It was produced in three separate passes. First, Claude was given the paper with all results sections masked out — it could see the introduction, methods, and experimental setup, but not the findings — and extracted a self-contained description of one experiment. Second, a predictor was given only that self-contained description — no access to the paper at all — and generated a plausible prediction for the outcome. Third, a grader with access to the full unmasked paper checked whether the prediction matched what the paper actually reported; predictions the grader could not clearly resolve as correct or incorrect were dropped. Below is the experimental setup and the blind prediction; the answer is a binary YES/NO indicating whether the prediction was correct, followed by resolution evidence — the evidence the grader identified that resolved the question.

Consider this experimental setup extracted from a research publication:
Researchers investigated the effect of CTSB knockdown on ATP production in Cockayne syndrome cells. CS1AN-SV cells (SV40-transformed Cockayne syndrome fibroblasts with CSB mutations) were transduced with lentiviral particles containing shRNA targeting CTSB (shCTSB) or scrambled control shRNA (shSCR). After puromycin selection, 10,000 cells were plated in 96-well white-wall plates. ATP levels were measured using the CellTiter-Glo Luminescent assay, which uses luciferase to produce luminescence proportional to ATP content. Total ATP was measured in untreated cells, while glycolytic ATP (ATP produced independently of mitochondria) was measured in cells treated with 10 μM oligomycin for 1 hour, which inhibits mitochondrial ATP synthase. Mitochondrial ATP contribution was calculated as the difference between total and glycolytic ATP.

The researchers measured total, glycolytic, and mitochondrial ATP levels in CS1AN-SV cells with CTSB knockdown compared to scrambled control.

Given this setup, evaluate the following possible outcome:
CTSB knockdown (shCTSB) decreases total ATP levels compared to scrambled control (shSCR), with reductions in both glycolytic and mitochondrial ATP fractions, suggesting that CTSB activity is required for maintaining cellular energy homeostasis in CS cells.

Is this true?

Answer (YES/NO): NO